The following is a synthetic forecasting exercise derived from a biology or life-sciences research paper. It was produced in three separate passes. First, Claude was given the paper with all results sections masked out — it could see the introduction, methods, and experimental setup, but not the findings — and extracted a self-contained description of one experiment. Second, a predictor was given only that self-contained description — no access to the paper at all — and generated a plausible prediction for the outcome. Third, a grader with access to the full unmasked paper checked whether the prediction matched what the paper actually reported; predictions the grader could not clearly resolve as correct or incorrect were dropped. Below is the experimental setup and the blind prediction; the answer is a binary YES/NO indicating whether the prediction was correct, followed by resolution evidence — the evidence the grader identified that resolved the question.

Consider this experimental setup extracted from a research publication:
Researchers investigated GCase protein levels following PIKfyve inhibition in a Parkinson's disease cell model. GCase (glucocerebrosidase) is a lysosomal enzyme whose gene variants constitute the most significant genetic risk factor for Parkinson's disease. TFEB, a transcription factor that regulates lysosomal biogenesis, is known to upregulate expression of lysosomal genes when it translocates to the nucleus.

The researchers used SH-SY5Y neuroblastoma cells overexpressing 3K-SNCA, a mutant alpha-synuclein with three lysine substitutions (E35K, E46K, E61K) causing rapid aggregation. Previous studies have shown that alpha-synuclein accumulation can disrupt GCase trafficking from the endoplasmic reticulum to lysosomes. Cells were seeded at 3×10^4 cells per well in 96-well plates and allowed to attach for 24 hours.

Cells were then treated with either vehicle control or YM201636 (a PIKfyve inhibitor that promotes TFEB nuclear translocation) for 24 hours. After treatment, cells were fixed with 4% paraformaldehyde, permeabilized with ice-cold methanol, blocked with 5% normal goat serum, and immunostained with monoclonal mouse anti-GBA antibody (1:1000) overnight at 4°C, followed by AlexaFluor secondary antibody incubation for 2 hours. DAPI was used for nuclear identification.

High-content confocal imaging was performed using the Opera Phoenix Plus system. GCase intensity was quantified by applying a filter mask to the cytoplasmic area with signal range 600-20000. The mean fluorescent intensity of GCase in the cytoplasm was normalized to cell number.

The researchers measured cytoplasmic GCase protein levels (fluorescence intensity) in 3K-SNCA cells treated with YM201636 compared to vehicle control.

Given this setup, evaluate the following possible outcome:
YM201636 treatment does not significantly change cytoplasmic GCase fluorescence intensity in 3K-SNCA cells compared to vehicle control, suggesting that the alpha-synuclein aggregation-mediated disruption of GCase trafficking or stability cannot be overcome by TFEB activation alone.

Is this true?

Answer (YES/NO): YES